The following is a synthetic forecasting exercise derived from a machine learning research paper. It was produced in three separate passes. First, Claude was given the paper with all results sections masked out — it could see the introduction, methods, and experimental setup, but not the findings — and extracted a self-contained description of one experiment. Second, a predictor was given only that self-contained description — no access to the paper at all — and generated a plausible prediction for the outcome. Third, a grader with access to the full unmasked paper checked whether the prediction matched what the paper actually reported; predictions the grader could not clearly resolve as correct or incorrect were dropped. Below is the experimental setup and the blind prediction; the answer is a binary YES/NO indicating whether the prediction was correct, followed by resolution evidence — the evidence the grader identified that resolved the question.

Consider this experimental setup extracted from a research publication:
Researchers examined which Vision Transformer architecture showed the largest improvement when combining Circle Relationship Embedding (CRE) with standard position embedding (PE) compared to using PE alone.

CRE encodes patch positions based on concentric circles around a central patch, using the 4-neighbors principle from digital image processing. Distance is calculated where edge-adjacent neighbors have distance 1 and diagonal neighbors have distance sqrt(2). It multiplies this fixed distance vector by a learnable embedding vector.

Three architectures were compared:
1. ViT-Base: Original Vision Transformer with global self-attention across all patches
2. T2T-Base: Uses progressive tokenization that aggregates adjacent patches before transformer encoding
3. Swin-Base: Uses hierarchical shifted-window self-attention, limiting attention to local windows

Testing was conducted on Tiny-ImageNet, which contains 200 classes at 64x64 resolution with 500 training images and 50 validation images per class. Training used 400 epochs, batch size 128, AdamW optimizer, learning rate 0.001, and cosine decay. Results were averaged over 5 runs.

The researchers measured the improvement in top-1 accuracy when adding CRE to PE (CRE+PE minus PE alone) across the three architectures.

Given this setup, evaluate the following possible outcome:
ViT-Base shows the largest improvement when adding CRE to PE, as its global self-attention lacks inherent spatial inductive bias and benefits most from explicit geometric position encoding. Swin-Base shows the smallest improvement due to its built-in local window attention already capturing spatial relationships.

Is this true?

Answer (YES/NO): NO